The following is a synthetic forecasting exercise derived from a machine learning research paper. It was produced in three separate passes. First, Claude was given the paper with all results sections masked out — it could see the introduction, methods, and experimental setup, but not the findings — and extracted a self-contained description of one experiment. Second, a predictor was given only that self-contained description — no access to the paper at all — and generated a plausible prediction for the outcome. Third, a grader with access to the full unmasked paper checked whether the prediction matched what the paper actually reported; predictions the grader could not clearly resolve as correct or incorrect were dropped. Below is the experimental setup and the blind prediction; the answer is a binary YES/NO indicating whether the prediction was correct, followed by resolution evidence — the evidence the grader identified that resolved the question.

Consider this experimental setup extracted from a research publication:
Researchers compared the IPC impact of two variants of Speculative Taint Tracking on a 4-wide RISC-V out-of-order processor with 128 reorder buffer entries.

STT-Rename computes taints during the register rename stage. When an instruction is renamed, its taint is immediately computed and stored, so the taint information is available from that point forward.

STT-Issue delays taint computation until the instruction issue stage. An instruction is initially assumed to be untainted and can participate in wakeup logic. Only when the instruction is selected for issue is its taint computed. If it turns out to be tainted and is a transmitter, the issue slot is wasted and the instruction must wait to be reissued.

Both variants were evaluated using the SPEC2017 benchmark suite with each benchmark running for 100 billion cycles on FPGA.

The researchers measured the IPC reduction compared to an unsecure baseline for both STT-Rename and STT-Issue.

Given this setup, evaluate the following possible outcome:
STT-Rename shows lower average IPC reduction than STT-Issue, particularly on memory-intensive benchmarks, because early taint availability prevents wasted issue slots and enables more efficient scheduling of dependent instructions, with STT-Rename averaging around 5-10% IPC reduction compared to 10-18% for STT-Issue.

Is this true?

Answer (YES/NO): NO